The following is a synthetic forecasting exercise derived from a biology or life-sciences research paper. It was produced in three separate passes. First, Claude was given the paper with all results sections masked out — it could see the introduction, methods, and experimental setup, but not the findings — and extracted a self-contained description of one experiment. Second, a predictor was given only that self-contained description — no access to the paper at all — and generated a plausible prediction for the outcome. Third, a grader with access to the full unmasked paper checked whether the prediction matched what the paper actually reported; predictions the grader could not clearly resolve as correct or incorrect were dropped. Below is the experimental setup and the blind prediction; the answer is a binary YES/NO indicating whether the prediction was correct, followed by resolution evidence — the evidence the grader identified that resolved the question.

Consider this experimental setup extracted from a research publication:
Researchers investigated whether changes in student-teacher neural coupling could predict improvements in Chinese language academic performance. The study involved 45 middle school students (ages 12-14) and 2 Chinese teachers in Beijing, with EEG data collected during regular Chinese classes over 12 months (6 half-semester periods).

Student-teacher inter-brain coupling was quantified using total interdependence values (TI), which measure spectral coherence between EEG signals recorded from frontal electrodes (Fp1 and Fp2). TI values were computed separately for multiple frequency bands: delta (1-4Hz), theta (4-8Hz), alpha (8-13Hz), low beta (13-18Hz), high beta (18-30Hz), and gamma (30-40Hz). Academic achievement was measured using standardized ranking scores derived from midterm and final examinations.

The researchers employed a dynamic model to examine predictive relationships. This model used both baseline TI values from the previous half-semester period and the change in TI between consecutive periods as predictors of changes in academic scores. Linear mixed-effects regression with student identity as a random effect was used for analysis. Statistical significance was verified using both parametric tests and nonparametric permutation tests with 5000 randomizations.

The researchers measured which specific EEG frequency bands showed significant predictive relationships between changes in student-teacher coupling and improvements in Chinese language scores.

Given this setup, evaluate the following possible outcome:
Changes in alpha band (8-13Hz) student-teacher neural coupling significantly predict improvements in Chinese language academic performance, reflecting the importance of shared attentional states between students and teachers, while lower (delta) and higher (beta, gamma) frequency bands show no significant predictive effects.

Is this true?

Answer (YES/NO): NO